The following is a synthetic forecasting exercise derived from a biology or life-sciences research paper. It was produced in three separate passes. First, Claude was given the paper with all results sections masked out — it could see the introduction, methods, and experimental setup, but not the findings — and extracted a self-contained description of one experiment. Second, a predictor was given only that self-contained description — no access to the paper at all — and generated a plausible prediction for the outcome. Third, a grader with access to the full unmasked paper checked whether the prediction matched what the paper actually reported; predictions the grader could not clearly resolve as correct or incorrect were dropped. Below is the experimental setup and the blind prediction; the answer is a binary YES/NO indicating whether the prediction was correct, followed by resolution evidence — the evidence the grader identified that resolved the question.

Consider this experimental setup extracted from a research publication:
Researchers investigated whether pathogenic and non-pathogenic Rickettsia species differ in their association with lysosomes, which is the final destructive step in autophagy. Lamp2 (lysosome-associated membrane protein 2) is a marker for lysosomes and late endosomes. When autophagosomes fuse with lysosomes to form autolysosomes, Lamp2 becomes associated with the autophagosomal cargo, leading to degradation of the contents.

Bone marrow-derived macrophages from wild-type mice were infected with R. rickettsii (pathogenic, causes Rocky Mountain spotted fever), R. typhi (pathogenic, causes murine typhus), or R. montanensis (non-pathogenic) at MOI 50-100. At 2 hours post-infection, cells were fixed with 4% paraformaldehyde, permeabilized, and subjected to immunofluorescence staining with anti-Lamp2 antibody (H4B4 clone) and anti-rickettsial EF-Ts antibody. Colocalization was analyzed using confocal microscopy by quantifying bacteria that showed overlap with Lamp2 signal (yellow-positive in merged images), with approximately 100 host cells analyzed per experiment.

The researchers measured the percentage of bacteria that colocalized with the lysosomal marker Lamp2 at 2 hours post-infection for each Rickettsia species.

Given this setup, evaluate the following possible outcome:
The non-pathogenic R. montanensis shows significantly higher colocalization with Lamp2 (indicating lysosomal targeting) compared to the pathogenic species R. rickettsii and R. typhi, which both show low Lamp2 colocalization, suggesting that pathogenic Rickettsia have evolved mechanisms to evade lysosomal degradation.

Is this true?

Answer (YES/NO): YES